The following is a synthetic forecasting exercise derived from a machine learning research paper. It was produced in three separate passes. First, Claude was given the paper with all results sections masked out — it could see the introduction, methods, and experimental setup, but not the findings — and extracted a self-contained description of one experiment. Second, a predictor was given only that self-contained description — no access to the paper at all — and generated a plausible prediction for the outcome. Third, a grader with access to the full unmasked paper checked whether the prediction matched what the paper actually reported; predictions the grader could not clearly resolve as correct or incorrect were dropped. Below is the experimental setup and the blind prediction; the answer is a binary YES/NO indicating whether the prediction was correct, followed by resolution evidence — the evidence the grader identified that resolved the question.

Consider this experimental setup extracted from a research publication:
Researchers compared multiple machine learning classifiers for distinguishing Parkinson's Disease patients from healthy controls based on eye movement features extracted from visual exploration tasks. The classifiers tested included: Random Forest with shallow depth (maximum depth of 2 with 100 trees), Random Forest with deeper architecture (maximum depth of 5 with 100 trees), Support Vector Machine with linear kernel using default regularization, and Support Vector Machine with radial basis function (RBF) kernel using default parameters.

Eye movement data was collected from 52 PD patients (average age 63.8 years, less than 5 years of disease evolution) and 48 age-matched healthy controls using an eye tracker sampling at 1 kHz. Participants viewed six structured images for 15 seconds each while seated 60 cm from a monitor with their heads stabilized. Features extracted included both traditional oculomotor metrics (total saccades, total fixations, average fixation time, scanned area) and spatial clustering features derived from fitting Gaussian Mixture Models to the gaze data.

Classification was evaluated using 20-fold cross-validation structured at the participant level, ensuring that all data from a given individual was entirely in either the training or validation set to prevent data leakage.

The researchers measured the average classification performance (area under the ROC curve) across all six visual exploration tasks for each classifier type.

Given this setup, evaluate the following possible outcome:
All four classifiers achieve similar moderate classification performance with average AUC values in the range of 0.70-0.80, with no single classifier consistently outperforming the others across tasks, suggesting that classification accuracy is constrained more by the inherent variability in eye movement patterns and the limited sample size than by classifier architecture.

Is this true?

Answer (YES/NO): NO